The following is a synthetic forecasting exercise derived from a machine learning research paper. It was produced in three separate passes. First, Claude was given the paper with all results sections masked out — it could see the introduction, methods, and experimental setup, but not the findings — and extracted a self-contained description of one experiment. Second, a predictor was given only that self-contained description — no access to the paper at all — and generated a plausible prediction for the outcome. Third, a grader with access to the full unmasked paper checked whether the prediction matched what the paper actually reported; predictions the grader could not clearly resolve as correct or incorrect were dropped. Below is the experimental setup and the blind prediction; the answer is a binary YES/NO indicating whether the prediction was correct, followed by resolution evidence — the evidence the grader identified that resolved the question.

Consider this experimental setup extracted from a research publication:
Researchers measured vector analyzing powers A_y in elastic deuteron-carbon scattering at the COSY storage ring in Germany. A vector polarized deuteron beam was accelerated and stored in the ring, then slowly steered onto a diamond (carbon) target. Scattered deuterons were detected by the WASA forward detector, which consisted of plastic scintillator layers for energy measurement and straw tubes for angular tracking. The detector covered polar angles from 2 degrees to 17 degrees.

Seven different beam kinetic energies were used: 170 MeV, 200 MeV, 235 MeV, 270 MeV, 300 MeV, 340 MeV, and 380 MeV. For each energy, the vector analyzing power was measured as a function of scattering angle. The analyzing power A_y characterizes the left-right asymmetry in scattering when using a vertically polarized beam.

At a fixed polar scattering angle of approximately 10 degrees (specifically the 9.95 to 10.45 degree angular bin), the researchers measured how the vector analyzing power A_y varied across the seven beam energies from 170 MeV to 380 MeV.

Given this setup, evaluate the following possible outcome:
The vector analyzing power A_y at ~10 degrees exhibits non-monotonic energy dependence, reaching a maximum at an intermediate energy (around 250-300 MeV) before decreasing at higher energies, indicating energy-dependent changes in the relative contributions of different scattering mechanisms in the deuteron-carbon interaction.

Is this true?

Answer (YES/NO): YES